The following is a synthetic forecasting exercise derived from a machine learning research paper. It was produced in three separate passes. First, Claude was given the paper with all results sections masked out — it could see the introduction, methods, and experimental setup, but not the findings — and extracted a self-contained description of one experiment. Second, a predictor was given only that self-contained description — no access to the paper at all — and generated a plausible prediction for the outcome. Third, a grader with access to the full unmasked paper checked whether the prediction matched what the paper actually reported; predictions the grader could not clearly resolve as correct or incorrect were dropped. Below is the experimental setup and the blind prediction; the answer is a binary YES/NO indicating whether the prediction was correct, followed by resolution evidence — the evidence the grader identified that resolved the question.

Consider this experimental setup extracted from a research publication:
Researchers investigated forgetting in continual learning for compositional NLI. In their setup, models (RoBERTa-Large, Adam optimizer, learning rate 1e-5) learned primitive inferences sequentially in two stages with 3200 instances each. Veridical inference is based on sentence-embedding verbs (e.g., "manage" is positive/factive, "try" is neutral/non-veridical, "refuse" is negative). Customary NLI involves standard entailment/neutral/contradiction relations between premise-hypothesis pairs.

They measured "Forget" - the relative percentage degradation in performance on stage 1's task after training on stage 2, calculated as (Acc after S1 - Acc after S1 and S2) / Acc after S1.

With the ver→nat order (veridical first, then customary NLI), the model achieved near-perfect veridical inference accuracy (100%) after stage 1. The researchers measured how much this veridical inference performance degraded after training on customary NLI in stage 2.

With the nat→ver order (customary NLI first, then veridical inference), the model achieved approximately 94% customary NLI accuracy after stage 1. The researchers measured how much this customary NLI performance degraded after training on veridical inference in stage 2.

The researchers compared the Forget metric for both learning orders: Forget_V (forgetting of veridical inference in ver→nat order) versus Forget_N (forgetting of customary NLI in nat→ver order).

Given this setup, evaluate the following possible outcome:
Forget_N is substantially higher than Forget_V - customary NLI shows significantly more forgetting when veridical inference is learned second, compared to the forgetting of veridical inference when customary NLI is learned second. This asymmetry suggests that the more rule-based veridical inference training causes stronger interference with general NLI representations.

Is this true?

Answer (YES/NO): YES